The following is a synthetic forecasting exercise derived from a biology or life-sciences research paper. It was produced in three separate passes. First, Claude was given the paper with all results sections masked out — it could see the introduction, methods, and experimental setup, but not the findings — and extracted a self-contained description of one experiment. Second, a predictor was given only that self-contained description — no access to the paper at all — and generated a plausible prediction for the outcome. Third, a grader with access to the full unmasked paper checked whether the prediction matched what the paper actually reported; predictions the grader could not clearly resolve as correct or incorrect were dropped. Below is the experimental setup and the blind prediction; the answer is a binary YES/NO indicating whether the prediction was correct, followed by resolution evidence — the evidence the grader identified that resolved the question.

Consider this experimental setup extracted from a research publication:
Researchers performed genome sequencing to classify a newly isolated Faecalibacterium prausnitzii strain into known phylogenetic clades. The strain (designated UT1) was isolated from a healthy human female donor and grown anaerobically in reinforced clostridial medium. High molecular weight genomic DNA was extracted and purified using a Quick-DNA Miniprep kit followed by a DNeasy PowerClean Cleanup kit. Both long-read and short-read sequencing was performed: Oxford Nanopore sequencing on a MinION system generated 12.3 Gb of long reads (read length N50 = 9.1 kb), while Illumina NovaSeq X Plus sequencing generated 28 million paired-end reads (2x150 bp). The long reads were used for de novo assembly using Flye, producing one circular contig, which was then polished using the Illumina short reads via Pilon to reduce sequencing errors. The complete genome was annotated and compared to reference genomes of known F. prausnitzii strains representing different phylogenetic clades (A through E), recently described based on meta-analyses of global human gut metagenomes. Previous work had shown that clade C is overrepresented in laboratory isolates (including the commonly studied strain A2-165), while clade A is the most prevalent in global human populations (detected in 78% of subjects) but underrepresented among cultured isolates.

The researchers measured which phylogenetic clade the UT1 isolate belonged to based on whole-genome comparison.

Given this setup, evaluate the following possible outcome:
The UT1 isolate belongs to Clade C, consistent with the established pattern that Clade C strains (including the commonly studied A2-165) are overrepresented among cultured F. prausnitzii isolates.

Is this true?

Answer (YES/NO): NO